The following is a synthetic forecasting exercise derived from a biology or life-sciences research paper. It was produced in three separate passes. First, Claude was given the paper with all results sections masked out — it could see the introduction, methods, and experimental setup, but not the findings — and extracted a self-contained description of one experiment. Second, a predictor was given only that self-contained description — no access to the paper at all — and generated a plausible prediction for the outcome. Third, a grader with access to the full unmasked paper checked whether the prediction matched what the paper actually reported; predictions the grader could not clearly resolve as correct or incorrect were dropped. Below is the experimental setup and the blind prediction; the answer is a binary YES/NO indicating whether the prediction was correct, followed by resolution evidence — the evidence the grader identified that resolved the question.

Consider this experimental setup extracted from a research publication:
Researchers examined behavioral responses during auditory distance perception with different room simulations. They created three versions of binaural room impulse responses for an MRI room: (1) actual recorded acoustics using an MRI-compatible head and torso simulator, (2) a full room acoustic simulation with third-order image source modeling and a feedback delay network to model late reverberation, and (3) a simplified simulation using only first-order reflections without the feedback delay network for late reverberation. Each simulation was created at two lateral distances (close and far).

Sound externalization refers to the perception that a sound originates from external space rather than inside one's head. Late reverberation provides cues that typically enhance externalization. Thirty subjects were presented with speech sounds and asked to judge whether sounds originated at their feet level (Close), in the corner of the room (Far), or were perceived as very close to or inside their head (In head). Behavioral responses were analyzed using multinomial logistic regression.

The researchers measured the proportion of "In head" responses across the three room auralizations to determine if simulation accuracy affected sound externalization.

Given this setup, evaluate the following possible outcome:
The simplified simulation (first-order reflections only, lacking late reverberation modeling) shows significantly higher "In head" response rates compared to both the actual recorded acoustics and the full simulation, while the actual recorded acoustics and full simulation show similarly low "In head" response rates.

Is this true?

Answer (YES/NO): YES